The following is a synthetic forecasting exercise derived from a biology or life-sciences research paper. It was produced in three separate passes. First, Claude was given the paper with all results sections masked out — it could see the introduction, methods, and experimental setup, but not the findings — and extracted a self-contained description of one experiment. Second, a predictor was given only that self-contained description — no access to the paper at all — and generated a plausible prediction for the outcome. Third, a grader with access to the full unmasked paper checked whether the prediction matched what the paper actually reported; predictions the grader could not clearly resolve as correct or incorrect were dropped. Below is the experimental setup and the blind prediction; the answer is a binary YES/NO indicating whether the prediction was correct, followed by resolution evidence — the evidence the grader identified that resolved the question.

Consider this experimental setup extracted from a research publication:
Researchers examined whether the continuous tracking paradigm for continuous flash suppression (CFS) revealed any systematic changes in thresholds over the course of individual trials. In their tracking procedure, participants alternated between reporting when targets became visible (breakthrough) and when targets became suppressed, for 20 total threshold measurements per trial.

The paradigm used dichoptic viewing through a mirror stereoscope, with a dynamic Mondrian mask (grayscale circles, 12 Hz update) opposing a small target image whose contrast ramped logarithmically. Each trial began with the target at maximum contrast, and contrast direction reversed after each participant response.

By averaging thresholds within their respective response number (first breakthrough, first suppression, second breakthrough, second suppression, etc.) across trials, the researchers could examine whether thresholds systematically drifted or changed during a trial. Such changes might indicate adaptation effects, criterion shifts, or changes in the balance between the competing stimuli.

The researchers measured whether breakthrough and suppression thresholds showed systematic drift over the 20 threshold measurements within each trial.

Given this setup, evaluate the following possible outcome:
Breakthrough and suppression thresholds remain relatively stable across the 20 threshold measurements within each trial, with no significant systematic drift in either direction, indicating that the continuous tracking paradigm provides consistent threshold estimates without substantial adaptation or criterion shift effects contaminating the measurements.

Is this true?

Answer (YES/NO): NO